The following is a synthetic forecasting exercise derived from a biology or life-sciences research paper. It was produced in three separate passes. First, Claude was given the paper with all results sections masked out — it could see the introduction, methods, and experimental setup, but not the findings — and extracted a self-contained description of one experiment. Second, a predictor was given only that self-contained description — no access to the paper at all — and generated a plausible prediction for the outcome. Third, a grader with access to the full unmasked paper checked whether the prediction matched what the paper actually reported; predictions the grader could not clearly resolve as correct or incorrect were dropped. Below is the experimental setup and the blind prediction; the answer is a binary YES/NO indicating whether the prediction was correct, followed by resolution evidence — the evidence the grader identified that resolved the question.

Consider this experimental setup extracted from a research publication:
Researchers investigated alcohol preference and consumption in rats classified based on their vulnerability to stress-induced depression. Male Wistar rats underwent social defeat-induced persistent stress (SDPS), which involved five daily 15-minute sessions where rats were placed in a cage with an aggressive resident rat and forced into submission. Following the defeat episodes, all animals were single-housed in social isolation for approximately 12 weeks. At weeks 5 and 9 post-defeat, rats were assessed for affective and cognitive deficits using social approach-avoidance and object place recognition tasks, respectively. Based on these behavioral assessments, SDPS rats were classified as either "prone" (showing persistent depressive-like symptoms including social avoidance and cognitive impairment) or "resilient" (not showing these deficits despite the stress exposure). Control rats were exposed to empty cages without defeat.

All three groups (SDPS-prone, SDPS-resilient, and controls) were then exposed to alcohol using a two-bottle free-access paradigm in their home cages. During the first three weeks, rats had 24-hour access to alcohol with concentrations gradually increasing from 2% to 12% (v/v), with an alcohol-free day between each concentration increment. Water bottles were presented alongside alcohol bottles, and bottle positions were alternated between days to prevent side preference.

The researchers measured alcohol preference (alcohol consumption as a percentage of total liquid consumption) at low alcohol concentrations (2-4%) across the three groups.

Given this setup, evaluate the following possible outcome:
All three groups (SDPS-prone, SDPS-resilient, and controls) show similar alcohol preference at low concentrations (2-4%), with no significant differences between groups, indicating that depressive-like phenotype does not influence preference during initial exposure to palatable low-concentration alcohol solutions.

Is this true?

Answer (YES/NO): NO